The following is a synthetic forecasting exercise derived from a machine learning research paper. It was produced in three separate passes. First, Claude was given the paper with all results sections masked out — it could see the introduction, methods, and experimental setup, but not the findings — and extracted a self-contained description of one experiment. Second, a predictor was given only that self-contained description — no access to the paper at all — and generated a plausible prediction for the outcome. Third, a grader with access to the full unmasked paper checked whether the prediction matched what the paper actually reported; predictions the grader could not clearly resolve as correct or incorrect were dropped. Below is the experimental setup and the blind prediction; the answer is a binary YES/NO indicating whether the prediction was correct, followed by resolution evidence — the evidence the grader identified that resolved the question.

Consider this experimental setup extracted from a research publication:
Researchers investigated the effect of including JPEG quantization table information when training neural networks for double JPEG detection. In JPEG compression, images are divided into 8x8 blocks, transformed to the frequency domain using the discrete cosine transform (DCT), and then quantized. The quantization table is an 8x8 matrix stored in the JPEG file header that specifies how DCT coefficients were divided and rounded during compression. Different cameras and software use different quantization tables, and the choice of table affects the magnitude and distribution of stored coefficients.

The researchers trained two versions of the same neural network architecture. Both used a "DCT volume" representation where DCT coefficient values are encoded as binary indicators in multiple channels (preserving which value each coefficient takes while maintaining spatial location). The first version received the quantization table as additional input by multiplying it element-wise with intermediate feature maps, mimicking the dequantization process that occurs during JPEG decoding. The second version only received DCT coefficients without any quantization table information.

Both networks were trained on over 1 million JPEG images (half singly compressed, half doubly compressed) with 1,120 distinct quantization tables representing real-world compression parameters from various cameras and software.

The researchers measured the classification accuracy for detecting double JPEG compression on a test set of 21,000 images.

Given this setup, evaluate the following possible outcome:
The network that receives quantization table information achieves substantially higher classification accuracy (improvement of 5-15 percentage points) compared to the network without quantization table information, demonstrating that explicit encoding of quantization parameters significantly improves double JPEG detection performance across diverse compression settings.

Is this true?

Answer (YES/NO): NO